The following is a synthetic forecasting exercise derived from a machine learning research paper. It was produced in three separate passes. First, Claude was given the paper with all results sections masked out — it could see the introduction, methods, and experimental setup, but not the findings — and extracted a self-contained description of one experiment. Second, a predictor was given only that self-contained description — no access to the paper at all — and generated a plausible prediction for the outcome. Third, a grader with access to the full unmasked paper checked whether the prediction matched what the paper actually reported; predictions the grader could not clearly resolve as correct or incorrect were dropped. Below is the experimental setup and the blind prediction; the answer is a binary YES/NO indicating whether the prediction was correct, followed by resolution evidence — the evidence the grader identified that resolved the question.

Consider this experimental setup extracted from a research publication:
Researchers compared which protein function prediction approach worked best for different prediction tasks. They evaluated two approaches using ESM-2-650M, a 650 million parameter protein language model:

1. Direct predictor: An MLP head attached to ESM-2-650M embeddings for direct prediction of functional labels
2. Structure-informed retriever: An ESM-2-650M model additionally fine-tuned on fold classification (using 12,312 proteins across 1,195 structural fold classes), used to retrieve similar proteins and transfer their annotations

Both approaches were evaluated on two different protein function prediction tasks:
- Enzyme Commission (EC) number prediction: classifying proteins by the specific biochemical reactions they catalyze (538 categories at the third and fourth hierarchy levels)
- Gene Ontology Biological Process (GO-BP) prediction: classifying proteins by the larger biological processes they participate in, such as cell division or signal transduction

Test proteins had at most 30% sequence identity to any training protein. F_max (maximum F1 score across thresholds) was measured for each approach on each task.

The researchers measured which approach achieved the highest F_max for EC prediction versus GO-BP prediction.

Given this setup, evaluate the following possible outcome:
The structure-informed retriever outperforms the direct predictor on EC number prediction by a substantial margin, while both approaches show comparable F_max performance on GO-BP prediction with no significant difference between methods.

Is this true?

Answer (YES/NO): NO